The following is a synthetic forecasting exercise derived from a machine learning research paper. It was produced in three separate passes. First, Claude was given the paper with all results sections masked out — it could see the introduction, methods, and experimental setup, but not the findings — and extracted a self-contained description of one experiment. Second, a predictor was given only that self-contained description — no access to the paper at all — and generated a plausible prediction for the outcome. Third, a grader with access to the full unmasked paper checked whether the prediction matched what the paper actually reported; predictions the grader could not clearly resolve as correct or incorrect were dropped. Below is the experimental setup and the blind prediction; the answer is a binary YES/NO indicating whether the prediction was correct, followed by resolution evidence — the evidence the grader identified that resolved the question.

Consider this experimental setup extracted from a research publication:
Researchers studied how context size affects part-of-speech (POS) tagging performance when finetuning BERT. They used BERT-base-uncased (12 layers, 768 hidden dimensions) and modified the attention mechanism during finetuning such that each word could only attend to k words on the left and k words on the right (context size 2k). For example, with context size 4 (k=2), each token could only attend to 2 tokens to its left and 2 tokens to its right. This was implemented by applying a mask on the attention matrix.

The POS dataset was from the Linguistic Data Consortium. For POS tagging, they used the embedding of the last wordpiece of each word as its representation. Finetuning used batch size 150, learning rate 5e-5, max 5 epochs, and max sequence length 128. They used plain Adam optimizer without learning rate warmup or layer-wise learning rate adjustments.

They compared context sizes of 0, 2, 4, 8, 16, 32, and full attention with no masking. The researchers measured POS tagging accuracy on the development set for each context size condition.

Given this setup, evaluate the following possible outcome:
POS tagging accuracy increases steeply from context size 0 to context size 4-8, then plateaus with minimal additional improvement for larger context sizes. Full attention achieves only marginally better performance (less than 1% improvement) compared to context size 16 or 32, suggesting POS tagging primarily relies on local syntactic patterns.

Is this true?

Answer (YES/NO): NO